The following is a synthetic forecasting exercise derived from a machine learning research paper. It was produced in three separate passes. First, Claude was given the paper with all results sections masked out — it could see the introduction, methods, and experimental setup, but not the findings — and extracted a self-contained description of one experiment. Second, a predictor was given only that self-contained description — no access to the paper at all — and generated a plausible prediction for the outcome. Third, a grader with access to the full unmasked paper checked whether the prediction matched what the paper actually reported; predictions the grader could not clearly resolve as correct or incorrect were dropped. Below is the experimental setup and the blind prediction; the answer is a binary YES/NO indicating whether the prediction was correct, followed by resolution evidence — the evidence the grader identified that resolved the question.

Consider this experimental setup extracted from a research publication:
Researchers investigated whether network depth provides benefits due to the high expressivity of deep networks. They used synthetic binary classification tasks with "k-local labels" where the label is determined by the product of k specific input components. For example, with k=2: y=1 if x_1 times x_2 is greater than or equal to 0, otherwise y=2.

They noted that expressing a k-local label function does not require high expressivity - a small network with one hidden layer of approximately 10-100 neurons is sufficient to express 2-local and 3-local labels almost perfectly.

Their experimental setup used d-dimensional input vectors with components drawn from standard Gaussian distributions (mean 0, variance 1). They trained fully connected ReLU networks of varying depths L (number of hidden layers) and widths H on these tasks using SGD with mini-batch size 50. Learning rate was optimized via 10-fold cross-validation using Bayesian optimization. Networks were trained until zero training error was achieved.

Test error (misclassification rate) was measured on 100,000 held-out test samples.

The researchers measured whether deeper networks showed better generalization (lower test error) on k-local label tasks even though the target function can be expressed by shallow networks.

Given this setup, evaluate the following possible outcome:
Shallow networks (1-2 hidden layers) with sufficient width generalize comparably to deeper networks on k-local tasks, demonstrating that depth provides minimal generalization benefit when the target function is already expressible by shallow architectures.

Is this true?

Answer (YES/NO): NO